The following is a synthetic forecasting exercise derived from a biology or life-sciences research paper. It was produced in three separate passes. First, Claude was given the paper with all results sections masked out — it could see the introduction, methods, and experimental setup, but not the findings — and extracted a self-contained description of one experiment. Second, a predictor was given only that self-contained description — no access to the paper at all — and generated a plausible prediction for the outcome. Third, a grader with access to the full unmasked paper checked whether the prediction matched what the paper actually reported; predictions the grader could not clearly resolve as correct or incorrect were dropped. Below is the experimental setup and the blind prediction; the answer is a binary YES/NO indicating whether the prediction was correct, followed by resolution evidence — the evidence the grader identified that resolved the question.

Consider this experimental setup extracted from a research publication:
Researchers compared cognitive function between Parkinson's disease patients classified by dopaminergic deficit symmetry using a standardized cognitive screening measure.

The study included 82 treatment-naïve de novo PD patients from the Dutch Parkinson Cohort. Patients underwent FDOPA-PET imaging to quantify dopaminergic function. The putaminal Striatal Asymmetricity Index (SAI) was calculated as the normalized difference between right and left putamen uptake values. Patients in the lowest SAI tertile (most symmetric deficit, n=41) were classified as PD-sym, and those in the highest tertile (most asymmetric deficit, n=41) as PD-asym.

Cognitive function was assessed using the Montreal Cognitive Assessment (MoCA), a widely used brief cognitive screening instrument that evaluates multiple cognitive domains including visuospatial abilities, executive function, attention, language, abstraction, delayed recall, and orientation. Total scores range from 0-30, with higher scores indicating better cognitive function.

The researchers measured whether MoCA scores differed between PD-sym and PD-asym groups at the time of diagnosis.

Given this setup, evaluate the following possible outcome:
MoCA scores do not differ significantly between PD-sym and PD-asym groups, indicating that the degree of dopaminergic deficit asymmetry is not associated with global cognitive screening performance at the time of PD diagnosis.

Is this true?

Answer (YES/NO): YES